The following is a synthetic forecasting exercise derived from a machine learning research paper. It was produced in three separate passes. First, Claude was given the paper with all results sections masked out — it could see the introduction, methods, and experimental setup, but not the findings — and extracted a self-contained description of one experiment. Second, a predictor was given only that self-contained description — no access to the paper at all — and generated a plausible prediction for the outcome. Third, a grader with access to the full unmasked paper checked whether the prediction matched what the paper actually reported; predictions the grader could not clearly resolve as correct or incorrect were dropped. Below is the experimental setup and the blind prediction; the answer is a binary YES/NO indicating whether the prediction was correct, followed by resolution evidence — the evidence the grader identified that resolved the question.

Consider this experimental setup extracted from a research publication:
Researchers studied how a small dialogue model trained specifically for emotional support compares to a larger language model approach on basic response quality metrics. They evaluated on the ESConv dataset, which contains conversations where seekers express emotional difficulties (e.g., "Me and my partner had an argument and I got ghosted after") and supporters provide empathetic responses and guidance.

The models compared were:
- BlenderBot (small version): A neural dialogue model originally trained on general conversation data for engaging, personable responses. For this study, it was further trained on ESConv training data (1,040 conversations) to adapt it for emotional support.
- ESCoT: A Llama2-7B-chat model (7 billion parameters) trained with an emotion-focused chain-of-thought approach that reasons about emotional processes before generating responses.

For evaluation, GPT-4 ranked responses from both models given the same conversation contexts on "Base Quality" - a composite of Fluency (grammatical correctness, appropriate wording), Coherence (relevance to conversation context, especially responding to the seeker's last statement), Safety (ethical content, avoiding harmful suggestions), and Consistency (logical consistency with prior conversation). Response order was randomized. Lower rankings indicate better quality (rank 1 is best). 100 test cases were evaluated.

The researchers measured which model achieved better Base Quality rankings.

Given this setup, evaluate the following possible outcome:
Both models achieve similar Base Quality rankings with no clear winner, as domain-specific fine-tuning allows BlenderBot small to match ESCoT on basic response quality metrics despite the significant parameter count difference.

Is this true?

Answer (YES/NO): NO